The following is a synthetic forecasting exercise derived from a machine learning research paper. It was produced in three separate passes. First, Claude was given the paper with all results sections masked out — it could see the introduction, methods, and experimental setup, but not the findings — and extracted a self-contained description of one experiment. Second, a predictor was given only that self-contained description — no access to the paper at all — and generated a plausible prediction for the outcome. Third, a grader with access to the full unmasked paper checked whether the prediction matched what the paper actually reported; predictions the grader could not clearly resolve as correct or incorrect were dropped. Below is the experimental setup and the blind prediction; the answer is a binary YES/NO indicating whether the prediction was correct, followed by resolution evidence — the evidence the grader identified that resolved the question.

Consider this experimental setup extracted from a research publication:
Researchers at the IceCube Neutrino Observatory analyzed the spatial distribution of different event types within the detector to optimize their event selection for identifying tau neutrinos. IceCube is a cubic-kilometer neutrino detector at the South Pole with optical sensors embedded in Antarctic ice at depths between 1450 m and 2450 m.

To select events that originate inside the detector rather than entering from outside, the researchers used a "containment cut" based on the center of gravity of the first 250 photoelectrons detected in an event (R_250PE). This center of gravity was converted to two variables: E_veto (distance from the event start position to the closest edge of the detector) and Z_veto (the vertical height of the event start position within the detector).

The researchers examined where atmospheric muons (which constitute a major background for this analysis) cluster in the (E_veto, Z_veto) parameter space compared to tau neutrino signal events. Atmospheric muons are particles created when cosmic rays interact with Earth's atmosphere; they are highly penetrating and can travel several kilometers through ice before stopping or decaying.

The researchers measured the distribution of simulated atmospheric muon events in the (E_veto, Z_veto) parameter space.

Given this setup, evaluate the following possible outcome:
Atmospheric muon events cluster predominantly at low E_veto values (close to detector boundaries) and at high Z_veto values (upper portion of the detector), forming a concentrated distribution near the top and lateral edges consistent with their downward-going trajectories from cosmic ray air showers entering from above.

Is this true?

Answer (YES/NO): NO